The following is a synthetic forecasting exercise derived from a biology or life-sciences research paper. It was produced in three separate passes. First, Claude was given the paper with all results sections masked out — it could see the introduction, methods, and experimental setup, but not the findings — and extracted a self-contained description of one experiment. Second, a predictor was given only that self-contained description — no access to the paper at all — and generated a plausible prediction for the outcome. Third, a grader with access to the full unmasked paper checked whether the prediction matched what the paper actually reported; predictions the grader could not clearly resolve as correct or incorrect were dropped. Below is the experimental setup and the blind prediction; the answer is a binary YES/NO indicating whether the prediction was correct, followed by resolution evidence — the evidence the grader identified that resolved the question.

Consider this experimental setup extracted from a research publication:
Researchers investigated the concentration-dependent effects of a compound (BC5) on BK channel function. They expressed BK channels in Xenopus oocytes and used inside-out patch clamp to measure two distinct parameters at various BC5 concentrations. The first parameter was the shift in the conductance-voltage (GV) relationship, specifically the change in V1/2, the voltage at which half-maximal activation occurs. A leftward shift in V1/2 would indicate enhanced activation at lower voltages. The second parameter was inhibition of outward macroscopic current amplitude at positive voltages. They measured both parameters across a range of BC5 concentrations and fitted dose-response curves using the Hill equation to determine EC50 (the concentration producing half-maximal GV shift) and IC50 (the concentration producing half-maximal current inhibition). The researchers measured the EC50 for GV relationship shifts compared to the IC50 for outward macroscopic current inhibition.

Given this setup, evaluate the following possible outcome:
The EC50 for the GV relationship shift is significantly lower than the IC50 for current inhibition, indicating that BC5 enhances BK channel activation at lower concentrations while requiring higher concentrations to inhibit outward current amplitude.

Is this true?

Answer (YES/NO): NO